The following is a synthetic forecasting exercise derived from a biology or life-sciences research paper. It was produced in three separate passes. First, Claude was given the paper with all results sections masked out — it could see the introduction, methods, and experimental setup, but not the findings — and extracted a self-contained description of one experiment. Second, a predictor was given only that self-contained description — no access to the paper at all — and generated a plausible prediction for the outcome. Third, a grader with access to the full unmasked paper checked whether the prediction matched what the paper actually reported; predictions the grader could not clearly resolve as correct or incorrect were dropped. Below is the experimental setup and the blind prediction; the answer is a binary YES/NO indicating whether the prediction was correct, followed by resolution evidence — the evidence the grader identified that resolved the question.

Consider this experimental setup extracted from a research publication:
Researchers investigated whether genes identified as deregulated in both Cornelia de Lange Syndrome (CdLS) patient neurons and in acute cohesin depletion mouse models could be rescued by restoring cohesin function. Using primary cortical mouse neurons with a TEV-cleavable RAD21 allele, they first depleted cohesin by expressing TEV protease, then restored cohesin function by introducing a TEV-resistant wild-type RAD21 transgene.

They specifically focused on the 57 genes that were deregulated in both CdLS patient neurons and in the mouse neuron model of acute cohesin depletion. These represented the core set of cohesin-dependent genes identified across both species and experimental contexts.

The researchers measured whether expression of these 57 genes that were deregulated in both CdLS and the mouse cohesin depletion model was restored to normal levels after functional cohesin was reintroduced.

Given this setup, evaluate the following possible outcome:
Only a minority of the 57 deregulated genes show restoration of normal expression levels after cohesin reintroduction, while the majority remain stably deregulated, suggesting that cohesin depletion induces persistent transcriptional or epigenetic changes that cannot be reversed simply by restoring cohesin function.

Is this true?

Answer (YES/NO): NO